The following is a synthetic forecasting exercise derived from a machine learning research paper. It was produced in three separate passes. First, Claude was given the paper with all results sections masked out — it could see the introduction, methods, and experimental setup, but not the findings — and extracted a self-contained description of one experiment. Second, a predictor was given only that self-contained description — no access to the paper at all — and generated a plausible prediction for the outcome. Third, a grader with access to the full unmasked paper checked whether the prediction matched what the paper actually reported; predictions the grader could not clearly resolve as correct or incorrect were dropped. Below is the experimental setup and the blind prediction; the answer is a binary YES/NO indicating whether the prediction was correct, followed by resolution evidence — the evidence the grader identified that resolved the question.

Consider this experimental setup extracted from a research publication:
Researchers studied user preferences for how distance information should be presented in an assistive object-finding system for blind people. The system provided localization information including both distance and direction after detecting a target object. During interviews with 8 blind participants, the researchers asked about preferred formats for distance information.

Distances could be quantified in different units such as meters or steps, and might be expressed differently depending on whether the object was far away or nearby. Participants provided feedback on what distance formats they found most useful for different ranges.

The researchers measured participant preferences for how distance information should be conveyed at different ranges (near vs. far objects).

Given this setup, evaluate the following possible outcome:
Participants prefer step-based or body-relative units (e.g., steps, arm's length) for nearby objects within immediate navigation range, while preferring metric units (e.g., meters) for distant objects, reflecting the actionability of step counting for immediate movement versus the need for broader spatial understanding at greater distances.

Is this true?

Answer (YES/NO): YES